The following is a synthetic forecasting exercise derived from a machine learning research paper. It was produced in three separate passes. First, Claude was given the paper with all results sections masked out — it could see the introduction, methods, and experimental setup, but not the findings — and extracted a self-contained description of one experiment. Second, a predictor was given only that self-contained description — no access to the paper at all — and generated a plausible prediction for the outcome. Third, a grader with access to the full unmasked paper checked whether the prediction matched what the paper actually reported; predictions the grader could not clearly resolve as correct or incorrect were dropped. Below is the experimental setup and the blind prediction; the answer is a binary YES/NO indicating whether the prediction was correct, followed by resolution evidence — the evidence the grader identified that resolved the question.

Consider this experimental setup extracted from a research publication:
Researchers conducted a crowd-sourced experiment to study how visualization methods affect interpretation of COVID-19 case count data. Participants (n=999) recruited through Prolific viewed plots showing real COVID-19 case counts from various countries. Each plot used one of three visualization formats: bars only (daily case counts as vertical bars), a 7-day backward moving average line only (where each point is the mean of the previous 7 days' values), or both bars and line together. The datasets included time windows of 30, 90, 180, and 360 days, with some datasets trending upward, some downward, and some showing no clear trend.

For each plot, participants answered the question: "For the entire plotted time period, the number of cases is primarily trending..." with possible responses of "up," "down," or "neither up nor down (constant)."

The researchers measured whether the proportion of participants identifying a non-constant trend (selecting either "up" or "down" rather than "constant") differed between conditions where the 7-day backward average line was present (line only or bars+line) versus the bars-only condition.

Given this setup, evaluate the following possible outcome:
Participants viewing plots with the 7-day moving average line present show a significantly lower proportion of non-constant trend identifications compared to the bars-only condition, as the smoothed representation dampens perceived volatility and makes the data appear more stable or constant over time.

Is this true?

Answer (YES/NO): NO